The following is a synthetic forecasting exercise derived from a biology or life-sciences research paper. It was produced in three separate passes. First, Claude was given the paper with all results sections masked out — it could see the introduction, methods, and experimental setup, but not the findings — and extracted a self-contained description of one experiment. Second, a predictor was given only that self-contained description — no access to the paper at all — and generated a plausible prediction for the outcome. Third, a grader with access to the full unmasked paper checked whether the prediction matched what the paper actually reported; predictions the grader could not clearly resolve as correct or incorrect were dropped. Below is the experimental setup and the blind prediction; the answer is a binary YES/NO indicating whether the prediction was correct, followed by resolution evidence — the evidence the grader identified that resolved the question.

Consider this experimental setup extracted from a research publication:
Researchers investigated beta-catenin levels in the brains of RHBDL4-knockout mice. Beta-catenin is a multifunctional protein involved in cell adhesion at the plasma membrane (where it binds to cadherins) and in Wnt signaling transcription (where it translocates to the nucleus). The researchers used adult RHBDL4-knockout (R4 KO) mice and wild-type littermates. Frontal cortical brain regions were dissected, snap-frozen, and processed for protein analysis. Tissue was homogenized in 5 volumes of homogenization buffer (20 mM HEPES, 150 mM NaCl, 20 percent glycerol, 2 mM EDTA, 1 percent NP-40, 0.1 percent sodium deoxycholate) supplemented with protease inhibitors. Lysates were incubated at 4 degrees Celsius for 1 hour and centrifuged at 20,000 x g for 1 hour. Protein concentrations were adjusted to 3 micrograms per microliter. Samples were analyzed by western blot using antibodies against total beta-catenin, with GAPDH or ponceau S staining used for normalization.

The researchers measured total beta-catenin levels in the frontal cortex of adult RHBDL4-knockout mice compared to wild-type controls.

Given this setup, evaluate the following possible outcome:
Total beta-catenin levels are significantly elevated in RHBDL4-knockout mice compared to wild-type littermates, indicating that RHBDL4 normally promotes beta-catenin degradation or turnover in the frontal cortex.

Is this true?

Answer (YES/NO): YES